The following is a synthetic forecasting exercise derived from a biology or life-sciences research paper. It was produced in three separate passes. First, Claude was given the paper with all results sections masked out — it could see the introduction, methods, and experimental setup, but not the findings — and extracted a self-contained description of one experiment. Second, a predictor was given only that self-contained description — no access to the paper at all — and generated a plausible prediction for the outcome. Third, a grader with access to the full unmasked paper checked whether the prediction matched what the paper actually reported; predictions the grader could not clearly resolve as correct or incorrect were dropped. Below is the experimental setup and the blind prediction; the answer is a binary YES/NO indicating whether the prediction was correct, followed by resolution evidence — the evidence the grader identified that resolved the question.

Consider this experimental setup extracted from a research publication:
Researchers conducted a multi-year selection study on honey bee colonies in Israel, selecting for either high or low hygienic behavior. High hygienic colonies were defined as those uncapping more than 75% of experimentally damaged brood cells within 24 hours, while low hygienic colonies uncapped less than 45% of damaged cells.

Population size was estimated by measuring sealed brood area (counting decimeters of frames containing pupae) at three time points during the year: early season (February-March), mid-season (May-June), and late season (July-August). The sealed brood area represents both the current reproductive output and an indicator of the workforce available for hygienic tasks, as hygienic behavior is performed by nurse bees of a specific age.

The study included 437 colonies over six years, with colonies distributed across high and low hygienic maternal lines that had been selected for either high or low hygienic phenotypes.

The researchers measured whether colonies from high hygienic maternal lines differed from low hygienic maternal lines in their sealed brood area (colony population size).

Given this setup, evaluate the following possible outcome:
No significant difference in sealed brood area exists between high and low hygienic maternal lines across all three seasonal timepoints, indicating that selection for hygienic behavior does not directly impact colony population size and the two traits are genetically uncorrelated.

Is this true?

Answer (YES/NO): NO